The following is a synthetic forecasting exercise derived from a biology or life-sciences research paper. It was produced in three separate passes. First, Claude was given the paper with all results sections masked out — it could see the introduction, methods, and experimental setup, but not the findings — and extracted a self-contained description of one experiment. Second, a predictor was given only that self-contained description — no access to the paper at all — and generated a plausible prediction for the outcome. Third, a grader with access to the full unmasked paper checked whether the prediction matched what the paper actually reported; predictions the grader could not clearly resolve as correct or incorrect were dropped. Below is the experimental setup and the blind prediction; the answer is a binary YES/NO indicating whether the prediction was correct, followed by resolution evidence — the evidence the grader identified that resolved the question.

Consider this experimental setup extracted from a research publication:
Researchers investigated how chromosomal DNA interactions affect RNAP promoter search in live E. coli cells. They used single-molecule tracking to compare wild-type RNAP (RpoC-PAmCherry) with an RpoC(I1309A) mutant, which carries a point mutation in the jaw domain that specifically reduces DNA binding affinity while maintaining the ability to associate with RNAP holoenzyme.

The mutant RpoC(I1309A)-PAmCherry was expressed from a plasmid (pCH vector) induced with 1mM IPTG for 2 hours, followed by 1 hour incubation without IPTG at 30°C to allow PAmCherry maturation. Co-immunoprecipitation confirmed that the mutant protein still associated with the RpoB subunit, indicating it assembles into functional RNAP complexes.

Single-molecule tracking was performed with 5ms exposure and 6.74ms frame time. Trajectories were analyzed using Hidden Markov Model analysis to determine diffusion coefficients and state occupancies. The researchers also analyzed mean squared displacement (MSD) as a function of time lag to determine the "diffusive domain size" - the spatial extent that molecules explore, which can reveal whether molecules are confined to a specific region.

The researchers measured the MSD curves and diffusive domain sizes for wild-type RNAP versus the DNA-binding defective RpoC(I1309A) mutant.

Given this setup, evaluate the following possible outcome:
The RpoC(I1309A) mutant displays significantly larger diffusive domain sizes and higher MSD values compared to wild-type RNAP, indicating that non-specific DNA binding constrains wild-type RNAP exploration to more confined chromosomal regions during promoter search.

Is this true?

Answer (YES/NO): NO